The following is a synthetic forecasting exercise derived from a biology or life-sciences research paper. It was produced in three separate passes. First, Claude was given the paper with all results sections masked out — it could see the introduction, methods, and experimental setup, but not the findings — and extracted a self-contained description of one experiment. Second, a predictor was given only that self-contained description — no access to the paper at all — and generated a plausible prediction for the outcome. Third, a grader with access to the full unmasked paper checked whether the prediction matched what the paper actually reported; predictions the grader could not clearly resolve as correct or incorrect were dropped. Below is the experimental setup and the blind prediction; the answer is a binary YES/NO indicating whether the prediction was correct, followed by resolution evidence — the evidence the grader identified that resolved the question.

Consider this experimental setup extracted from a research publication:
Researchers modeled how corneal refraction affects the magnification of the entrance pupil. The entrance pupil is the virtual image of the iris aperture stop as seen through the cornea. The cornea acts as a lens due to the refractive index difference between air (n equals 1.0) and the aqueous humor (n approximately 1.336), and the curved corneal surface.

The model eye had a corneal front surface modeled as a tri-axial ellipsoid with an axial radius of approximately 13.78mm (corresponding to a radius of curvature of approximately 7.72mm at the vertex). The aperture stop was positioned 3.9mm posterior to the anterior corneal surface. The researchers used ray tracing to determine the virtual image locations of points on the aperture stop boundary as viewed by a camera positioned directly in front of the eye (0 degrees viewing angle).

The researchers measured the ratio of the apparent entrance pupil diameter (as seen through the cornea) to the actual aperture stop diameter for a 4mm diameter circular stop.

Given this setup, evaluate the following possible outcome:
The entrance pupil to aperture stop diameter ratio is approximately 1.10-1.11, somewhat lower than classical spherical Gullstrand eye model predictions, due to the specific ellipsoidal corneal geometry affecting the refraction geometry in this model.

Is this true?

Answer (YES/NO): NO